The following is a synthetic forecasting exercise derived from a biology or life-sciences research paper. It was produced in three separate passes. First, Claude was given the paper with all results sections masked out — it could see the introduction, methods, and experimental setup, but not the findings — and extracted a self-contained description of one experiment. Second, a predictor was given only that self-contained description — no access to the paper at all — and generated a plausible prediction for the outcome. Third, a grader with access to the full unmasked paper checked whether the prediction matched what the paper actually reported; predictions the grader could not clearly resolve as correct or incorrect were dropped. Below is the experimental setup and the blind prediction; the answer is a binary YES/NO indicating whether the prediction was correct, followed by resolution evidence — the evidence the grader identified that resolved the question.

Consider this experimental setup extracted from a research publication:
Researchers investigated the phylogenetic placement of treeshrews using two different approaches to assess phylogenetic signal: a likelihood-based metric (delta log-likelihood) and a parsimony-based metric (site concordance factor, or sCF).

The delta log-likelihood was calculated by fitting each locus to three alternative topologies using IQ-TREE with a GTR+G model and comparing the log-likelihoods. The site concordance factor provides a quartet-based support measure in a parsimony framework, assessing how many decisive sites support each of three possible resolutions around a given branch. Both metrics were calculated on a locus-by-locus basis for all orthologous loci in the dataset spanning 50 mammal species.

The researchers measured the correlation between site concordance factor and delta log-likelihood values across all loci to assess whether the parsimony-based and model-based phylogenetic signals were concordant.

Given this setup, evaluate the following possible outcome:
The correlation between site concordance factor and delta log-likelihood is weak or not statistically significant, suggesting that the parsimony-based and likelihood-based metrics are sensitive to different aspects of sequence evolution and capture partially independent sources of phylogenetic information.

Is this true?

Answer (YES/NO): YES